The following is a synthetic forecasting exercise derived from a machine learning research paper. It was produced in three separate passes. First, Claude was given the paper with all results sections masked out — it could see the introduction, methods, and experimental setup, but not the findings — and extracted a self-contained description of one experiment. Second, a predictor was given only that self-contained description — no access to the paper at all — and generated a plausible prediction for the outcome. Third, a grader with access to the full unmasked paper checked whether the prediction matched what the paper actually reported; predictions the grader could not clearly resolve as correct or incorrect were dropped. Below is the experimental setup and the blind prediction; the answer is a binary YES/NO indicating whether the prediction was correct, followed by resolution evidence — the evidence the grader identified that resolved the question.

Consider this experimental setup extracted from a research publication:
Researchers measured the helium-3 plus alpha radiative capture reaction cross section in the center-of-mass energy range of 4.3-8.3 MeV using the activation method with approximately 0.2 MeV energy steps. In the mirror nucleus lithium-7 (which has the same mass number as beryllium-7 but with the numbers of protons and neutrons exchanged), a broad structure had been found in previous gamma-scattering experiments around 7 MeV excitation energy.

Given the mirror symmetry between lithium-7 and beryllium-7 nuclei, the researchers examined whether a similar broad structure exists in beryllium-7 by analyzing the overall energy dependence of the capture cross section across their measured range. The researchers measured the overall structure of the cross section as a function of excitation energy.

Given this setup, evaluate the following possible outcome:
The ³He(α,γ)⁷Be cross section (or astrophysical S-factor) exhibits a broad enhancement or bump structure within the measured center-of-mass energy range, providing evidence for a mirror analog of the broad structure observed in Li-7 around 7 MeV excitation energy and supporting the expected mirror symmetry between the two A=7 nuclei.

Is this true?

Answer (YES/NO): YES